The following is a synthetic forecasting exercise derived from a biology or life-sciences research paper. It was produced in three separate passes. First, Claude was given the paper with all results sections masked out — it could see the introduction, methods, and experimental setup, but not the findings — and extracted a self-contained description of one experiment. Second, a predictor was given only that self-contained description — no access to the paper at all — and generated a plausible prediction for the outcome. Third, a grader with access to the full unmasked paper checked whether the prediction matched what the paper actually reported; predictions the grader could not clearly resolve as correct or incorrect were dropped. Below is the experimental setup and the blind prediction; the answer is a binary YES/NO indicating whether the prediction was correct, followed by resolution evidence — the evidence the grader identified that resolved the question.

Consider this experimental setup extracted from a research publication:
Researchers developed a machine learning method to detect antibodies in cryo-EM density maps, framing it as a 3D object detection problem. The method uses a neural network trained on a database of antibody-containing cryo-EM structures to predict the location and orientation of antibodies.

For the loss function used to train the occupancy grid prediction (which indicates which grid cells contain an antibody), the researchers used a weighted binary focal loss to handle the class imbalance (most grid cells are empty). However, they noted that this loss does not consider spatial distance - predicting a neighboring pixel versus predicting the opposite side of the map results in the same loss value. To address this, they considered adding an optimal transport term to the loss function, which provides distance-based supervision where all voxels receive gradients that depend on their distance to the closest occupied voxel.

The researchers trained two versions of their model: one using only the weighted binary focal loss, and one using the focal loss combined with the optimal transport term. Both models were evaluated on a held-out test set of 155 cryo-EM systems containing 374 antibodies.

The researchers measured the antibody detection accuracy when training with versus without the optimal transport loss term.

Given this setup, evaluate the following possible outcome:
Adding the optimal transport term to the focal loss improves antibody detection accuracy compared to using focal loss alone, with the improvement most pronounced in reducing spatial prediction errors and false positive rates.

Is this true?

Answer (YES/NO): NO